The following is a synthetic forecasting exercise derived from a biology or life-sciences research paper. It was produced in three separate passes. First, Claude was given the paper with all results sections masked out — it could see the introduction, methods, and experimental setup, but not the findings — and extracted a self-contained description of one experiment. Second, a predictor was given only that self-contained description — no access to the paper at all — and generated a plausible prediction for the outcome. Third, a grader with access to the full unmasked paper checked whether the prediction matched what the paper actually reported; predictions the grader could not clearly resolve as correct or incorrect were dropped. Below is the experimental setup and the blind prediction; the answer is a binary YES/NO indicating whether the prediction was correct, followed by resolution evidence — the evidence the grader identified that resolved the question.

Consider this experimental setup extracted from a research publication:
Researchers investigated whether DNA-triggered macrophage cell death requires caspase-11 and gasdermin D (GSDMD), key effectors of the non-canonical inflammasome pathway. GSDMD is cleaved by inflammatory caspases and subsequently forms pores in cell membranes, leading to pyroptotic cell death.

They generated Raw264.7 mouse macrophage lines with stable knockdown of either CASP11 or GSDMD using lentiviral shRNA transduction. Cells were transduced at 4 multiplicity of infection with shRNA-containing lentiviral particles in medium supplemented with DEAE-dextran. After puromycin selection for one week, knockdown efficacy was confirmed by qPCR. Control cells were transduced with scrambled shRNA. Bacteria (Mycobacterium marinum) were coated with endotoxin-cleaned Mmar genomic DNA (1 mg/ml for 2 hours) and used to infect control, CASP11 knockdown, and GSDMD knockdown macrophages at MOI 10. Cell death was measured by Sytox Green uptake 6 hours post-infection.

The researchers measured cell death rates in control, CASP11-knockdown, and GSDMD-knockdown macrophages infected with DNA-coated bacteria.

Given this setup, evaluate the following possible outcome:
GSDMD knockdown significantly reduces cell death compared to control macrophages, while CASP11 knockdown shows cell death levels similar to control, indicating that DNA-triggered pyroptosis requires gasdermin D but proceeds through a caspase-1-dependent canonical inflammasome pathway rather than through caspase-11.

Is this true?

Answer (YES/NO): NO